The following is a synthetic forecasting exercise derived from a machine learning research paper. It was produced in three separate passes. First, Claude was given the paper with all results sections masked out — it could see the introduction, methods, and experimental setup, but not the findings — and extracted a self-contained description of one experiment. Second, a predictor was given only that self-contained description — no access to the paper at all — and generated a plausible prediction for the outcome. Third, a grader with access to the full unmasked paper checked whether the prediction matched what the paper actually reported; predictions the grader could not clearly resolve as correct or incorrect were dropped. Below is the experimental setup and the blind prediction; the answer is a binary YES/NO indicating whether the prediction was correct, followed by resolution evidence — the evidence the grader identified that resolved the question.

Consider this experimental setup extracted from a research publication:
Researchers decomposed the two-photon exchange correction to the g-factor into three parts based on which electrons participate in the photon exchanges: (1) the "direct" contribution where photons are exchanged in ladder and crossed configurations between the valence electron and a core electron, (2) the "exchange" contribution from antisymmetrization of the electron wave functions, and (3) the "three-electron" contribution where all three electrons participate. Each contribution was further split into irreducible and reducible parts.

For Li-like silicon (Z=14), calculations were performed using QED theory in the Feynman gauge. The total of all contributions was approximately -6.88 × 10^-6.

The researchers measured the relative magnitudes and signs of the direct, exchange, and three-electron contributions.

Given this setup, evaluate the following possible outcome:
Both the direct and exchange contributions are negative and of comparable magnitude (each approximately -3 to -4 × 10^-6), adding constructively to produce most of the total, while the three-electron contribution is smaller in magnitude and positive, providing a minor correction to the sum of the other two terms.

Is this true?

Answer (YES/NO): NO